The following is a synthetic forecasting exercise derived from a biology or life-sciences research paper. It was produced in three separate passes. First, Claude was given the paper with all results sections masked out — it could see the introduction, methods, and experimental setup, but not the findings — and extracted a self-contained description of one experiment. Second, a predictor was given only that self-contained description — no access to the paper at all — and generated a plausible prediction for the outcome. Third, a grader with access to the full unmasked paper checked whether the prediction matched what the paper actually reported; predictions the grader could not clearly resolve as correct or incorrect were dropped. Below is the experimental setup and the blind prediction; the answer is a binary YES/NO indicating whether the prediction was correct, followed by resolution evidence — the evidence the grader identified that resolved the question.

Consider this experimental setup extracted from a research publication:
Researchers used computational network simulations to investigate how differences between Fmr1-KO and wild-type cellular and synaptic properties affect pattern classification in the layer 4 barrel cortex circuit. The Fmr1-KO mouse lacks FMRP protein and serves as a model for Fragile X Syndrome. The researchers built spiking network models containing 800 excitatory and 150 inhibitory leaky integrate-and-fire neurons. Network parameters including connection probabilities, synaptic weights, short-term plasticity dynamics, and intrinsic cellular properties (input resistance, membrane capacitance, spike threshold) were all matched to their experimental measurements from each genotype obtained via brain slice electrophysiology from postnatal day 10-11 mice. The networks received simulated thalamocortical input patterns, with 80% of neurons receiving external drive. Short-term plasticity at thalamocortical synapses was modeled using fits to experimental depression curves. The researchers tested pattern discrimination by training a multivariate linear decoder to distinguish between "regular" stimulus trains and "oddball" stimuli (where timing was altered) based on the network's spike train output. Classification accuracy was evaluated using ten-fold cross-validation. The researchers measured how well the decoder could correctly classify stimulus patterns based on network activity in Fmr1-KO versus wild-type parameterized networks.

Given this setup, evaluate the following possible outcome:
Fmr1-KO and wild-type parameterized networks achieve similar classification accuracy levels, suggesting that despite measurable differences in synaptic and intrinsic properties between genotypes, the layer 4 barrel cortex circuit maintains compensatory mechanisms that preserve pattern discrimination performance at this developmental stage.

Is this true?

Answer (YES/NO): NO